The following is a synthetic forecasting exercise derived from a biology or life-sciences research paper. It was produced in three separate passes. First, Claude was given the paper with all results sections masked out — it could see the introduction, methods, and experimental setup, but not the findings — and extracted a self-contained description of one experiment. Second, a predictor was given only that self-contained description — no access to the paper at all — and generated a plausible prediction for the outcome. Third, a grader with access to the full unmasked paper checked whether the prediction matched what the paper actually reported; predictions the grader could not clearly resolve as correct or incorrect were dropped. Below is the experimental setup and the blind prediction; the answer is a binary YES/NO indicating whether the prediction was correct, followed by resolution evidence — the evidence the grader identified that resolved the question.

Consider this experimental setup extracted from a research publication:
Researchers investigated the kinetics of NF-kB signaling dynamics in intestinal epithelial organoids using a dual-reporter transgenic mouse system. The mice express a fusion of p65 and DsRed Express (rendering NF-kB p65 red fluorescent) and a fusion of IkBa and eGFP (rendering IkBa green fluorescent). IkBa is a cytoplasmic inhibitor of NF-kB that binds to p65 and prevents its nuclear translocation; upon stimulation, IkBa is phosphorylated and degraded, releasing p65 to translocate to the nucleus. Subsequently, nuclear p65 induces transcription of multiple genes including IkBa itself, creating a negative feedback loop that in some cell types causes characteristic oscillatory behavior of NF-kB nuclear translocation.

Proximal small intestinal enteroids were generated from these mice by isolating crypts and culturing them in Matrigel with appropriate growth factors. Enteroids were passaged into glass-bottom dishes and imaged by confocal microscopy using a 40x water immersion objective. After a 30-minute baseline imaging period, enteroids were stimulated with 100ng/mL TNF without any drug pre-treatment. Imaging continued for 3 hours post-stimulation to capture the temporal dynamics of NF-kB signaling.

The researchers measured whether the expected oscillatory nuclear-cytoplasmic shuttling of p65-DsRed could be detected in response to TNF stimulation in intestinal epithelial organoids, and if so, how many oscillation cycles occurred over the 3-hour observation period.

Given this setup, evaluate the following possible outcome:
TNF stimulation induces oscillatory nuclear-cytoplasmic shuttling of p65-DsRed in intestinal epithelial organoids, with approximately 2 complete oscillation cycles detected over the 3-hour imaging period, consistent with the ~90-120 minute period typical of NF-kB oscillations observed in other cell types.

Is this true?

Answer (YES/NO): NO